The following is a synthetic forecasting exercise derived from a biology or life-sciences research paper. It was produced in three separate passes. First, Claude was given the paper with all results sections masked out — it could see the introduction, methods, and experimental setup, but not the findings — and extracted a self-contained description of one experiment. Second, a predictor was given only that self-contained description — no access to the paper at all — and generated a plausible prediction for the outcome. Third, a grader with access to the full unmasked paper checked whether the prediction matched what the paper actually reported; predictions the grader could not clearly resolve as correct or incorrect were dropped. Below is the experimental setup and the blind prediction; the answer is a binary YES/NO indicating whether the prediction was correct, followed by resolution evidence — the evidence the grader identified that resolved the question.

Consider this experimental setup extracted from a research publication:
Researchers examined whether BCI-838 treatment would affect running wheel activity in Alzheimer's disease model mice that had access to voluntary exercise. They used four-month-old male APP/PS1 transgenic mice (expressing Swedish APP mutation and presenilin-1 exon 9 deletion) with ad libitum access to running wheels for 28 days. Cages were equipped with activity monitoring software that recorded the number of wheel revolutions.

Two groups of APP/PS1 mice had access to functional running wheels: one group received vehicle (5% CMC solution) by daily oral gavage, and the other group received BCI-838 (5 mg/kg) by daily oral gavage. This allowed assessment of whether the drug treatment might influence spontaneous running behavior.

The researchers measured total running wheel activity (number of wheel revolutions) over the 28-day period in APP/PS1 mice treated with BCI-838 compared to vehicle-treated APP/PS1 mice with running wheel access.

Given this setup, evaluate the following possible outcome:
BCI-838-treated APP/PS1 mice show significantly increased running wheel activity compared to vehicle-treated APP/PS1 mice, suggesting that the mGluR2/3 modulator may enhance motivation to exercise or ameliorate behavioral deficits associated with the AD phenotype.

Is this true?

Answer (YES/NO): NO